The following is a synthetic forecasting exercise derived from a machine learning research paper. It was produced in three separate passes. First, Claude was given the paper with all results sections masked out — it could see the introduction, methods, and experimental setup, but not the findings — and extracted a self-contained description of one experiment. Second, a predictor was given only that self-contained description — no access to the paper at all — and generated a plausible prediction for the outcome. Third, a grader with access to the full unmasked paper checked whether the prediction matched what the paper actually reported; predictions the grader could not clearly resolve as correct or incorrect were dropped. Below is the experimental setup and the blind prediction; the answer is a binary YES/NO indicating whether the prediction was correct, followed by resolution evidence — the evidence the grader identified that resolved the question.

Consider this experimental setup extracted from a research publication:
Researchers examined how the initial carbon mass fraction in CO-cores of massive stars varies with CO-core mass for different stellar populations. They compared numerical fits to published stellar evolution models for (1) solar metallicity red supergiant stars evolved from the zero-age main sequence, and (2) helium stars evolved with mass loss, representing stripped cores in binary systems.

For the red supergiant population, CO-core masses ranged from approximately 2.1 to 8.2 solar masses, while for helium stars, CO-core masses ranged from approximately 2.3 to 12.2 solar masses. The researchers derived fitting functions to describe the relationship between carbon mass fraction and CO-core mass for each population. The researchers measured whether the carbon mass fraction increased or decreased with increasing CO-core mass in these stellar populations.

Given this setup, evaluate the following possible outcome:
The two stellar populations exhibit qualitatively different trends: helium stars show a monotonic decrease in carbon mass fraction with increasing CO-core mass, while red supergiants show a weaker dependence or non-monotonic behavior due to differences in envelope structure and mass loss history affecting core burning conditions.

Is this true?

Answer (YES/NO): NO